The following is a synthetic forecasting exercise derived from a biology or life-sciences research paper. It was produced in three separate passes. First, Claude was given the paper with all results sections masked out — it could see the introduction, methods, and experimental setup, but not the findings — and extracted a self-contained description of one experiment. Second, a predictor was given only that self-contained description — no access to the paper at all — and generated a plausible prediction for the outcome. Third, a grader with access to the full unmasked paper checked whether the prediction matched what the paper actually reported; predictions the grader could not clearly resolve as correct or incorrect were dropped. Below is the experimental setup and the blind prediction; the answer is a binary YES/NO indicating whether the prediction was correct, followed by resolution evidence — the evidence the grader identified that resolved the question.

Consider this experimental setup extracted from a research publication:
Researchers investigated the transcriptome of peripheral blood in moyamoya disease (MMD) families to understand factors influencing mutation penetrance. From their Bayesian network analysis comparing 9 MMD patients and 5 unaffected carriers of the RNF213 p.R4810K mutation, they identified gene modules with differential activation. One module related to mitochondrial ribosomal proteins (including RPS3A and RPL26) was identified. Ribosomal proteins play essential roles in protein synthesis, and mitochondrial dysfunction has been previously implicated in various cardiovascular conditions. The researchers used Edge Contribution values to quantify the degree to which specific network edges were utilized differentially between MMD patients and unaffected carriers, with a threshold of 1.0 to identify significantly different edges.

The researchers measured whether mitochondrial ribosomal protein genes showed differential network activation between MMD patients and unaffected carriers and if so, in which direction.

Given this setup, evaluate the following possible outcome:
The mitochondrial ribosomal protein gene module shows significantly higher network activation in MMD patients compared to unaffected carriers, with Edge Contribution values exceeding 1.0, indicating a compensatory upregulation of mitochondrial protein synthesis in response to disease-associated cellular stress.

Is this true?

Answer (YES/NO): NO